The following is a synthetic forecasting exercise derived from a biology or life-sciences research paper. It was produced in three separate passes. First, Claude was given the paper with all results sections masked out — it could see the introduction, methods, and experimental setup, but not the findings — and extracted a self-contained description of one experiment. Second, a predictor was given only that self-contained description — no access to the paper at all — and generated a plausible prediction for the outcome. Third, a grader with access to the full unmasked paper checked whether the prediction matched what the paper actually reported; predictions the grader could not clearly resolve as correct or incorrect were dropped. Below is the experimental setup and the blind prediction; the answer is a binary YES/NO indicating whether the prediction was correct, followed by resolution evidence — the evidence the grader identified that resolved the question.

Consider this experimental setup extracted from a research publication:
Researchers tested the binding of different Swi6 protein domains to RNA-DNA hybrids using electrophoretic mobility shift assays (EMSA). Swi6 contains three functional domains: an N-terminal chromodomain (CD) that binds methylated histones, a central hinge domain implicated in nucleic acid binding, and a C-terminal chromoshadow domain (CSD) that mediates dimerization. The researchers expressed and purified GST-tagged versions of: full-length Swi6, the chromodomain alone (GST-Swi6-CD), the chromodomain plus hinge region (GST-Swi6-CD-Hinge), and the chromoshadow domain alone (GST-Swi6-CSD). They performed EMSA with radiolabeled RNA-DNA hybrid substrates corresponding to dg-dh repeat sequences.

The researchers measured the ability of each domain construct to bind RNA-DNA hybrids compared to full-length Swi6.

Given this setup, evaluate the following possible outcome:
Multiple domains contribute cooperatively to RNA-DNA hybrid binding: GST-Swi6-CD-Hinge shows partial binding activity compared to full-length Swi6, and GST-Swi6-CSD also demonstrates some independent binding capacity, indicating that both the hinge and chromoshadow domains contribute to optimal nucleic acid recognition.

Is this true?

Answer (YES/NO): NO